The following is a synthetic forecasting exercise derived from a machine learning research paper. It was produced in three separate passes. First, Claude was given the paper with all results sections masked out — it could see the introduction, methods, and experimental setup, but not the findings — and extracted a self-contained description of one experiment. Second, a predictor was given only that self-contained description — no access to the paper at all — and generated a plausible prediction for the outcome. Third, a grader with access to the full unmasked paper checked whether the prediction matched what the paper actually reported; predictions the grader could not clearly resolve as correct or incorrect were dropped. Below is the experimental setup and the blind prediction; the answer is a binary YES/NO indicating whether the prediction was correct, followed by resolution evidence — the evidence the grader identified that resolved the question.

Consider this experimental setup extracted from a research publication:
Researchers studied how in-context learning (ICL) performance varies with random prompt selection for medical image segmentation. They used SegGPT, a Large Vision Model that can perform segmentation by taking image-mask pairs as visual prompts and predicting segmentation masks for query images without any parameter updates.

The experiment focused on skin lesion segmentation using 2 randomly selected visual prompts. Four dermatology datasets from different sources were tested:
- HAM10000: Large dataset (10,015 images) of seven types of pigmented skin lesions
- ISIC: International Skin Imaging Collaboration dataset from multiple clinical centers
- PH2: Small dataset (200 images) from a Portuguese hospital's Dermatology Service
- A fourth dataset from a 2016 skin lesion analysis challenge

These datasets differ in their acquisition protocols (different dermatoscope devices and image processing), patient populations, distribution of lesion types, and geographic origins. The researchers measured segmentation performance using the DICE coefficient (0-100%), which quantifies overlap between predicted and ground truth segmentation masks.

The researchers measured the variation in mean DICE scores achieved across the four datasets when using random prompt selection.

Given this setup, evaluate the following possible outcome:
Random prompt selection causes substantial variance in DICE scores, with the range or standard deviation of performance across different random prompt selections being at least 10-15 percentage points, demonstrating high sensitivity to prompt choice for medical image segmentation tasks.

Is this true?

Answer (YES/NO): YES